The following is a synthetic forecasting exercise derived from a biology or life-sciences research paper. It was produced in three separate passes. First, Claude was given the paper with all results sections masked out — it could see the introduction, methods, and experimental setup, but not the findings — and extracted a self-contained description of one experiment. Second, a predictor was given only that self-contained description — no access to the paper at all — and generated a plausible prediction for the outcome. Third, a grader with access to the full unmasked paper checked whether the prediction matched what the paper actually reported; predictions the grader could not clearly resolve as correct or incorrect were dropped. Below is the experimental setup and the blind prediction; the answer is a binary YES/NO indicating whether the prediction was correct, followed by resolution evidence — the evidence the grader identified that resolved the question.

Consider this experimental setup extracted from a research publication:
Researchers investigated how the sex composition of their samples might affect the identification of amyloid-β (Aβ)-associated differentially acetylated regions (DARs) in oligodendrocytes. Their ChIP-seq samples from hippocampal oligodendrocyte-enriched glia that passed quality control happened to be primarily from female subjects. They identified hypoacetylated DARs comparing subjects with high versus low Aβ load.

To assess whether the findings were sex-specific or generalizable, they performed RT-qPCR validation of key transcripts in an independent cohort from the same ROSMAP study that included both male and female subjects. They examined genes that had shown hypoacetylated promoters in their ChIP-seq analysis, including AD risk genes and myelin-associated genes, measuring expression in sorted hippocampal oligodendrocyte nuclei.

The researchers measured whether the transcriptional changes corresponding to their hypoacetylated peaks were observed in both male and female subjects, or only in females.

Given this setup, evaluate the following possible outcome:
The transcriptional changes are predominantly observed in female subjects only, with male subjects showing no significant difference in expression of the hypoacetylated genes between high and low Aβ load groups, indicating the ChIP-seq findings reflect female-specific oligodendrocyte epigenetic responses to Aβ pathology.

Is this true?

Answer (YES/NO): NO